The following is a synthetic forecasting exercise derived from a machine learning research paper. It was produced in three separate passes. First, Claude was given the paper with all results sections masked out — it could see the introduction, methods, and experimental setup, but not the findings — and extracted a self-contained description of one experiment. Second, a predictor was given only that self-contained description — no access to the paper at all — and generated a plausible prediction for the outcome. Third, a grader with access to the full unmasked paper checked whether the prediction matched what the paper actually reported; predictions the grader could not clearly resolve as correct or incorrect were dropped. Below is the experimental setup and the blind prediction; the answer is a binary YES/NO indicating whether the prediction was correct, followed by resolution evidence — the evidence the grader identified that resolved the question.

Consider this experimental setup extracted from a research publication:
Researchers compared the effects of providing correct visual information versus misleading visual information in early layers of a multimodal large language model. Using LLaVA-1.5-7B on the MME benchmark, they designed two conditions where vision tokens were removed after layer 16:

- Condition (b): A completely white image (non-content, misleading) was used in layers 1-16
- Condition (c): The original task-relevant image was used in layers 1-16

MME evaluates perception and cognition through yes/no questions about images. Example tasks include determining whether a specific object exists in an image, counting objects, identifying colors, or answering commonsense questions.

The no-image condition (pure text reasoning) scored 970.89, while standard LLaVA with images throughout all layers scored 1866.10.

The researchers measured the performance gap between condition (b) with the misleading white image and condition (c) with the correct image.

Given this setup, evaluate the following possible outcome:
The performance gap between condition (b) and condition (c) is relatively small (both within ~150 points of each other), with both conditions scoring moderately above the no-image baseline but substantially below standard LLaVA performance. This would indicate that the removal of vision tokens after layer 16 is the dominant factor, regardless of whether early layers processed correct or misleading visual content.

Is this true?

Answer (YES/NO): NO